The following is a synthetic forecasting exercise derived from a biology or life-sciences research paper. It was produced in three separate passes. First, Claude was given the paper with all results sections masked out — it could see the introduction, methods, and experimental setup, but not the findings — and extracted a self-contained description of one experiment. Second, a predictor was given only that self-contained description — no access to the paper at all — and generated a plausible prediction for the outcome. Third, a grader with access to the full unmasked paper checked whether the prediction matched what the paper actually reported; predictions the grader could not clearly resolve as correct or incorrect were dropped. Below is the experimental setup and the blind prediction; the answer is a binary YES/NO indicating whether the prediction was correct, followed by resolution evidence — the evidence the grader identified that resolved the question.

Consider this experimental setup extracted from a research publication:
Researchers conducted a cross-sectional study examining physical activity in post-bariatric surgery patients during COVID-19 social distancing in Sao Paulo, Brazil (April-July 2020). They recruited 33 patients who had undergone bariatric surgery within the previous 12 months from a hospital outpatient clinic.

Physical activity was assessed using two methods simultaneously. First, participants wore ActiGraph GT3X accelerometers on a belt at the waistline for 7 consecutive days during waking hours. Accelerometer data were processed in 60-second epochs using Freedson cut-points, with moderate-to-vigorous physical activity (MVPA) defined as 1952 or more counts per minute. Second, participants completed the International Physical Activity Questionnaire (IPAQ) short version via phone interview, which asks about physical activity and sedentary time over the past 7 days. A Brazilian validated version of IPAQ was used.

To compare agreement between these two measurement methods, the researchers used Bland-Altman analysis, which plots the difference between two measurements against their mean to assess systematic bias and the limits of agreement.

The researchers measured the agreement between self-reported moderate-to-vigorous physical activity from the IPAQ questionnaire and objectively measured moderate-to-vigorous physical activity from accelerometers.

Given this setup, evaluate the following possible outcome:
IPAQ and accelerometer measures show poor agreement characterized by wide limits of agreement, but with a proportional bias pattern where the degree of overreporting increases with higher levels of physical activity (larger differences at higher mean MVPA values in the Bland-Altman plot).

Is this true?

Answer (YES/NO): NO